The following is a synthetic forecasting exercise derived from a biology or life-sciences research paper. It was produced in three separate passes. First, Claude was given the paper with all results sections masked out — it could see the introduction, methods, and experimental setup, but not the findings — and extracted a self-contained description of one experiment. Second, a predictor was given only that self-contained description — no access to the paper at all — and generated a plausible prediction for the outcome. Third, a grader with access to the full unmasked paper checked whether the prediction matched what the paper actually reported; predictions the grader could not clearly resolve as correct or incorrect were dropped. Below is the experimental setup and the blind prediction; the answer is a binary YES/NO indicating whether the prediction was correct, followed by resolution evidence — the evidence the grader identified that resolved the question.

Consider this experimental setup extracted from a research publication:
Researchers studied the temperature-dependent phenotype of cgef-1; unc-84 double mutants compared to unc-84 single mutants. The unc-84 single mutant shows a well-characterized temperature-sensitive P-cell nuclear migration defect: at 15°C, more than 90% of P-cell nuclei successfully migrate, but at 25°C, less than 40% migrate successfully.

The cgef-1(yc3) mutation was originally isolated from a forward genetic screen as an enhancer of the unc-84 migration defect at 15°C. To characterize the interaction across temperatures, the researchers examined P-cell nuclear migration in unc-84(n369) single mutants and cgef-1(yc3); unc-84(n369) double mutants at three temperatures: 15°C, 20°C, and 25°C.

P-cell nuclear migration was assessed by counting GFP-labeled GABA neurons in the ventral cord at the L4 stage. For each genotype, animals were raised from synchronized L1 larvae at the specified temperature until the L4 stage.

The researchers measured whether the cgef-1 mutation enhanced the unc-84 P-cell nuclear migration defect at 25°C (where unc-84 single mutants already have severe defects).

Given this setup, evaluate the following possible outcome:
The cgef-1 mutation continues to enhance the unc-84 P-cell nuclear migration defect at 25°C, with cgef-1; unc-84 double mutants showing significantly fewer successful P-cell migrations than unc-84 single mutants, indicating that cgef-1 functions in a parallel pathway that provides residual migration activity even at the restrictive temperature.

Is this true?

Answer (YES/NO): YES